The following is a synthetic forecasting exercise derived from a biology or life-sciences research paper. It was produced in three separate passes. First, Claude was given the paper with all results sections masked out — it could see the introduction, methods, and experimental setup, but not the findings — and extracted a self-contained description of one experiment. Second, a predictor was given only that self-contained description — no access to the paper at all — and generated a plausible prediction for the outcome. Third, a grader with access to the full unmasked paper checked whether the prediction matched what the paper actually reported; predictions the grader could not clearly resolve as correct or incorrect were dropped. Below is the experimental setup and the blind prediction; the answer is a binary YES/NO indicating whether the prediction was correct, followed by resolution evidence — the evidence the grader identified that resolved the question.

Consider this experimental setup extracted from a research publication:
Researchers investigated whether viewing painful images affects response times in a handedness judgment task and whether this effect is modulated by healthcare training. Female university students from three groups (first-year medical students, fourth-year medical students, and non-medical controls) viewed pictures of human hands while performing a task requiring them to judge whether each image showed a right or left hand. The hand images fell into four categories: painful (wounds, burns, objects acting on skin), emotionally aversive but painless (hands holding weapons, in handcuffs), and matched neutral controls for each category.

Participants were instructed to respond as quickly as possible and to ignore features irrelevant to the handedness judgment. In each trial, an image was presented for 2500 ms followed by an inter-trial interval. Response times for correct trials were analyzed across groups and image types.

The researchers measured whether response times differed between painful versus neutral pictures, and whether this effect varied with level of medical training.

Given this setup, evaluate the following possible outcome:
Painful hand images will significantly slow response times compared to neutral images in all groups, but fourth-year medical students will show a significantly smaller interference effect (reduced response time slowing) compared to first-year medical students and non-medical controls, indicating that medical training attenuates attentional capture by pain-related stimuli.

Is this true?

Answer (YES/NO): NO